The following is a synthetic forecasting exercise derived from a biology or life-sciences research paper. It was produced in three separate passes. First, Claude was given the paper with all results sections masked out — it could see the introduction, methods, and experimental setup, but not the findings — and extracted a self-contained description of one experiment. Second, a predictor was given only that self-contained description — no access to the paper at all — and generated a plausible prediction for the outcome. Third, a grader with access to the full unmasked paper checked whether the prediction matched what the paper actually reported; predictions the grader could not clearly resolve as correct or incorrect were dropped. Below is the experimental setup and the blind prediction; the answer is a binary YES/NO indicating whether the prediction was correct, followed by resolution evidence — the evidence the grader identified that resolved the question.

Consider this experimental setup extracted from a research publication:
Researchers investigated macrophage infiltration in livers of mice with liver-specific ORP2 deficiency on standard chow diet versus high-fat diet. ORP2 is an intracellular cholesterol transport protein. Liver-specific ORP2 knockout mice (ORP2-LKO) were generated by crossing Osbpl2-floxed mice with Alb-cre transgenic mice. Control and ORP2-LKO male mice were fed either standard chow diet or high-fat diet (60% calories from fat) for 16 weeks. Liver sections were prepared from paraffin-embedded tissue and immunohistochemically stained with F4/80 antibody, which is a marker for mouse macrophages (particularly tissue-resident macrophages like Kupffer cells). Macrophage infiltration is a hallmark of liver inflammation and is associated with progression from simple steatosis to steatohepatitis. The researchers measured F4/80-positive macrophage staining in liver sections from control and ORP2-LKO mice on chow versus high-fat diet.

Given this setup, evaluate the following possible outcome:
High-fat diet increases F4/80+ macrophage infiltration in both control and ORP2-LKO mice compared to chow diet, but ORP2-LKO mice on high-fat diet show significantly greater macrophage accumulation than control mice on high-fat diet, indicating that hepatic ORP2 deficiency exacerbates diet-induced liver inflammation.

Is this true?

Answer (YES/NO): YES